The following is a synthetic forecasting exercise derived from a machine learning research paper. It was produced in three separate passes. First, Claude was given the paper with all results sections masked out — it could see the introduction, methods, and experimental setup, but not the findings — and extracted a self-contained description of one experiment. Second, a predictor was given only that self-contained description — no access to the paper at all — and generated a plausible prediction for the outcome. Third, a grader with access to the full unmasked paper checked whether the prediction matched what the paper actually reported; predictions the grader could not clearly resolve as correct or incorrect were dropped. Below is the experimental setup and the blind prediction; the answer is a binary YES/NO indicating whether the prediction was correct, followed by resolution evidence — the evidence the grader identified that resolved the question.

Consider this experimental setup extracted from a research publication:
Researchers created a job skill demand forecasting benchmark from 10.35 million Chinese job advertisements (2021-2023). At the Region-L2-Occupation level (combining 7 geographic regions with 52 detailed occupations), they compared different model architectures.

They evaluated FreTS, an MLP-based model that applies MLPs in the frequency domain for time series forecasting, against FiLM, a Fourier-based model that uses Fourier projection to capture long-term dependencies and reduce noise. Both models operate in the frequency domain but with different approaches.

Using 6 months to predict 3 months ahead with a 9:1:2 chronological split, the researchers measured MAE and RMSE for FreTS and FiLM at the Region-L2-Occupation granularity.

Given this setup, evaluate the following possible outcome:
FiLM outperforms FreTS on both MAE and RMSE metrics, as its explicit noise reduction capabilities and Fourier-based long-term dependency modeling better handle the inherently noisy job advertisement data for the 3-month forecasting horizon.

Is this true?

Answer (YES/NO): YES